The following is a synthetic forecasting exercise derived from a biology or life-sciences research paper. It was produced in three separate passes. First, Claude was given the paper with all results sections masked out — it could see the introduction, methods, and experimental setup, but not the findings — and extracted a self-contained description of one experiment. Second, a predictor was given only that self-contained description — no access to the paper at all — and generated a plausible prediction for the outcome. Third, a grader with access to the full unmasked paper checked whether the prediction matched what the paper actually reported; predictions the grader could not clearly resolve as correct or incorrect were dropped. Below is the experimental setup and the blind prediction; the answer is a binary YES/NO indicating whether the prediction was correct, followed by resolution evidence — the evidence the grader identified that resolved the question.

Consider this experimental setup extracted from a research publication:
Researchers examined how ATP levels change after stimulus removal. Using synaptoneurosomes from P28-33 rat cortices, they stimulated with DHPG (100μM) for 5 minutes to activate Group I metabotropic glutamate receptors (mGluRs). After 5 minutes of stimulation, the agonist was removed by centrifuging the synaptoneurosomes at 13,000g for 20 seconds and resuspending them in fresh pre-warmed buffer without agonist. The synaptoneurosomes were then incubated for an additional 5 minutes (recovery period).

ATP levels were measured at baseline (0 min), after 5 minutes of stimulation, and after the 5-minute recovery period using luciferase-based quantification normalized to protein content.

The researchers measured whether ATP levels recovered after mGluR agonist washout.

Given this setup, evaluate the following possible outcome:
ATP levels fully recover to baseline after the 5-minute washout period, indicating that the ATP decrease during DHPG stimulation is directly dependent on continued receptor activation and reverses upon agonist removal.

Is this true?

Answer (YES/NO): YES